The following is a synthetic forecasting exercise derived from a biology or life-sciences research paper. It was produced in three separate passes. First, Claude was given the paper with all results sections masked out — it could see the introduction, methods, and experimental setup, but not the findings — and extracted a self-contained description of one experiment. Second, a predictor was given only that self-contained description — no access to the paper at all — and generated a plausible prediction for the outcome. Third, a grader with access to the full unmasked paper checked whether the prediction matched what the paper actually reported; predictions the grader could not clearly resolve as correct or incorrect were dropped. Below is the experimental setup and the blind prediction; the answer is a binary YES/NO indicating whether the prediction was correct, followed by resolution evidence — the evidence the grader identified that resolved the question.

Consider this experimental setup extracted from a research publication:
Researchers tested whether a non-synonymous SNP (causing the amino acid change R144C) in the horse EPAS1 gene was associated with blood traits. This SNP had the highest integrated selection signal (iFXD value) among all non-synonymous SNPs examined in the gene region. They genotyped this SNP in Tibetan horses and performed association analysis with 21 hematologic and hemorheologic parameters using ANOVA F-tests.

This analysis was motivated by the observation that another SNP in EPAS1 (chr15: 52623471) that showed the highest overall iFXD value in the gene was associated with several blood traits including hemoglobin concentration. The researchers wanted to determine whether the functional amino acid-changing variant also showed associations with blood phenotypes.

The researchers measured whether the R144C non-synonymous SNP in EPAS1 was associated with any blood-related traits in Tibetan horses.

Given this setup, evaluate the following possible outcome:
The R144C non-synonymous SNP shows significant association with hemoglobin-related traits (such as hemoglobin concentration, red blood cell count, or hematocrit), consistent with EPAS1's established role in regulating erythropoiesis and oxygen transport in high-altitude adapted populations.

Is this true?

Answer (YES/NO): NO